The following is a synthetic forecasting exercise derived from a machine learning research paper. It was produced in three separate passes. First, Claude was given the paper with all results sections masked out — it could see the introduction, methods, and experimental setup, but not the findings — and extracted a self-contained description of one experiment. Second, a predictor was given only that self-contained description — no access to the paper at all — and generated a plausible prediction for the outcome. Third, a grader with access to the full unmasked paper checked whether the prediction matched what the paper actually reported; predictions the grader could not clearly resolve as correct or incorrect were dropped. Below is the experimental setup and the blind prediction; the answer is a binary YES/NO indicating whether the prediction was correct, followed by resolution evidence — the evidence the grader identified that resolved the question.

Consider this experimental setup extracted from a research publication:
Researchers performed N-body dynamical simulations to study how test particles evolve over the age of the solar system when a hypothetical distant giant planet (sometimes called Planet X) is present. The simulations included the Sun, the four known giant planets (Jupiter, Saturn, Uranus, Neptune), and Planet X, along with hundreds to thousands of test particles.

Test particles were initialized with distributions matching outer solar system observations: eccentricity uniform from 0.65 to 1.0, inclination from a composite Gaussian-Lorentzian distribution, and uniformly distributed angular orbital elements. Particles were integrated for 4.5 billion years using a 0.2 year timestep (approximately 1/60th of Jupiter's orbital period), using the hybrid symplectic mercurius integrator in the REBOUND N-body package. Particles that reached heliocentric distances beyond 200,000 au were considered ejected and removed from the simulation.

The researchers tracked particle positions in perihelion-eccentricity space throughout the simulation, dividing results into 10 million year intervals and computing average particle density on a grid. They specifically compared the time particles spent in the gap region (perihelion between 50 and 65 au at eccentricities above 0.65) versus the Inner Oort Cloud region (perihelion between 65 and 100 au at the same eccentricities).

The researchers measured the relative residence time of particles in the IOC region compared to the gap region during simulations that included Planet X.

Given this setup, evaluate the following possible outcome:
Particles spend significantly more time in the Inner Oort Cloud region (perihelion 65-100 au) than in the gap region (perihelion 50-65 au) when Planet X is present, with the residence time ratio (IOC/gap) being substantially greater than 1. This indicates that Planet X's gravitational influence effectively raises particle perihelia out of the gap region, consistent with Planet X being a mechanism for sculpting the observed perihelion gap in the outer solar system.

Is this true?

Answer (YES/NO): YES